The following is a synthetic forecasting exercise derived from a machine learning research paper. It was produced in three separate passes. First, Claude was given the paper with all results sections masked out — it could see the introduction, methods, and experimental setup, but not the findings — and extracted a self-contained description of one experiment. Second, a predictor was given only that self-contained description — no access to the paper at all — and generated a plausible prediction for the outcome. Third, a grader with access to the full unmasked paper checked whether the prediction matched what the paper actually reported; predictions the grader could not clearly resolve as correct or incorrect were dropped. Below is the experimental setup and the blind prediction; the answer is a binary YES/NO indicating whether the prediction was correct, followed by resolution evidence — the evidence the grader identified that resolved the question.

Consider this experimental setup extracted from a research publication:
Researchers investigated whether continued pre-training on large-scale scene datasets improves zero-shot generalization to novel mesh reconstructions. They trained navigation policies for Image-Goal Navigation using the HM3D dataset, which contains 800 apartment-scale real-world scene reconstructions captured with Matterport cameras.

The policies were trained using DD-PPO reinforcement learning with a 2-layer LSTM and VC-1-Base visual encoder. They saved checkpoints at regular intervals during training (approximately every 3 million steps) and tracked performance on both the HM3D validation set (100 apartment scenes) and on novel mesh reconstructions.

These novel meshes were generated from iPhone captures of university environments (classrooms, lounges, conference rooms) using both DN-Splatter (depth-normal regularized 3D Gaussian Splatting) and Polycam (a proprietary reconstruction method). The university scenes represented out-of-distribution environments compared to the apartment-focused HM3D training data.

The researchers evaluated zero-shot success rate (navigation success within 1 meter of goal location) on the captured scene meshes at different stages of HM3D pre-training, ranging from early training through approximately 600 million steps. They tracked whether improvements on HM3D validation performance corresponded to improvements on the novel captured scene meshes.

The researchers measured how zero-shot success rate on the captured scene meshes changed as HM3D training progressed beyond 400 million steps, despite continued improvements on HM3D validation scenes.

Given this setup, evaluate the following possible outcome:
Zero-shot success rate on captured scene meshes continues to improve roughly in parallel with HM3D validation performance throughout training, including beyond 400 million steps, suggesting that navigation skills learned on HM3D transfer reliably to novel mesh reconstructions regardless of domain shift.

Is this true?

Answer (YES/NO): NO